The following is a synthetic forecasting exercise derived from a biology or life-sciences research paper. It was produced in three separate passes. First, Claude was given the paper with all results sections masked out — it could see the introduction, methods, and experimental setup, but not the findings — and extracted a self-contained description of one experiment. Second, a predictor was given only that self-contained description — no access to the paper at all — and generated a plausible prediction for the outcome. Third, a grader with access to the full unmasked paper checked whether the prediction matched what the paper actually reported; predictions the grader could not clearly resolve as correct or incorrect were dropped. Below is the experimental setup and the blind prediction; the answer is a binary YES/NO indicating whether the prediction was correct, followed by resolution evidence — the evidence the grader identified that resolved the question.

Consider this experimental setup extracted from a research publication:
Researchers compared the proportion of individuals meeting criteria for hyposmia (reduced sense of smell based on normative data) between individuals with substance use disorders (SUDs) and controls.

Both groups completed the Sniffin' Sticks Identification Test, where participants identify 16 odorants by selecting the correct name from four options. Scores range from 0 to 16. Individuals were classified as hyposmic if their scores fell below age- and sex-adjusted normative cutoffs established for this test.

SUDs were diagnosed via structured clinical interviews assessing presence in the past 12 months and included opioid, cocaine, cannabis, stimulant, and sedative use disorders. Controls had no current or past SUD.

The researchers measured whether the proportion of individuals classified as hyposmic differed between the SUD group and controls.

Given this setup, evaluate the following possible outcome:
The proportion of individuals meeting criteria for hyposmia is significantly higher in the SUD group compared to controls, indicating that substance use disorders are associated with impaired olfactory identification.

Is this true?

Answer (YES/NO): NO